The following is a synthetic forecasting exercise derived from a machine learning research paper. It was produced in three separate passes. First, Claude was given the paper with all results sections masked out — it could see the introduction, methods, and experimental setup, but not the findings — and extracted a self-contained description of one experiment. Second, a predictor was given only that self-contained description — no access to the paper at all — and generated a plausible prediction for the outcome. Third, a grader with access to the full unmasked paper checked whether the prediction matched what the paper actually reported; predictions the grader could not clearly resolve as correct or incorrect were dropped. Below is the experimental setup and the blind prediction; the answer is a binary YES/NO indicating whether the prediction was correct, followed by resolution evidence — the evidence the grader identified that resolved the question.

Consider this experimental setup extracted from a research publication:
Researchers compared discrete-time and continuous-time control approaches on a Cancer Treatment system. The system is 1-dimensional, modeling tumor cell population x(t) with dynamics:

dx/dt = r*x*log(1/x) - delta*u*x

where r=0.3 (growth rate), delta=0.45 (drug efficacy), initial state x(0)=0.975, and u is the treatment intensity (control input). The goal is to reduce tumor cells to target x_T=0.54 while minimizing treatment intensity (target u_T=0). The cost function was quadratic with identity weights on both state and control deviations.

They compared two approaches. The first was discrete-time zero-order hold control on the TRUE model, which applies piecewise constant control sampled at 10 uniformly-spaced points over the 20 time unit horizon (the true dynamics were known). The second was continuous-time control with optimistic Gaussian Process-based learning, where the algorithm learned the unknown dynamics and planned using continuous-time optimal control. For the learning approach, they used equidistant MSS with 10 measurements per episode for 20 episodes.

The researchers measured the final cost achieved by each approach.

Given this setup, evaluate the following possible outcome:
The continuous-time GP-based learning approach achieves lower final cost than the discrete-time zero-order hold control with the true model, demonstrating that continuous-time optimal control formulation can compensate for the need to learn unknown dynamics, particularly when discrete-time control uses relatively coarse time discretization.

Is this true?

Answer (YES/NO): NO